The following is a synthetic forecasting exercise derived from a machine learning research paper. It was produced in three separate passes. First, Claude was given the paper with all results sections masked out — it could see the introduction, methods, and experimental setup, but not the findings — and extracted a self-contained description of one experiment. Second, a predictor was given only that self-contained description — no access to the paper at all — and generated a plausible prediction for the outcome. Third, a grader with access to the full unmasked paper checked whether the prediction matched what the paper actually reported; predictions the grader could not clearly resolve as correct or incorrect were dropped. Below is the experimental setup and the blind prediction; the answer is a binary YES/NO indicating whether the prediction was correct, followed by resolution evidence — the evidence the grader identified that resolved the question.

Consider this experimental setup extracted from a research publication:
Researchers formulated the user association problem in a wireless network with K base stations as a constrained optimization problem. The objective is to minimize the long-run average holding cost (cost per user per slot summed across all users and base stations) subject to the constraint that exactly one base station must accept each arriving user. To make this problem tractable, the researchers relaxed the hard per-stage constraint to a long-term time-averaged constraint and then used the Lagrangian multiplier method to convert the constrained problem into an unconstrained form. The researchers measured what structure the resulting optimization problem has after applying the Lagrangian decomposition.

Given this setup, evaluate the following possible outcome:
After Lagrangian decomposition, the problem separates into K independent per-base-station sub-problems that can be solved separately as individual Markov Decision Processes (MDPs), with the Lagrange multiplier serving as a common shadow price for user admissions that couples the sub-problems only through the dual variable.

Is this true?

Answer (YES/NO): YES